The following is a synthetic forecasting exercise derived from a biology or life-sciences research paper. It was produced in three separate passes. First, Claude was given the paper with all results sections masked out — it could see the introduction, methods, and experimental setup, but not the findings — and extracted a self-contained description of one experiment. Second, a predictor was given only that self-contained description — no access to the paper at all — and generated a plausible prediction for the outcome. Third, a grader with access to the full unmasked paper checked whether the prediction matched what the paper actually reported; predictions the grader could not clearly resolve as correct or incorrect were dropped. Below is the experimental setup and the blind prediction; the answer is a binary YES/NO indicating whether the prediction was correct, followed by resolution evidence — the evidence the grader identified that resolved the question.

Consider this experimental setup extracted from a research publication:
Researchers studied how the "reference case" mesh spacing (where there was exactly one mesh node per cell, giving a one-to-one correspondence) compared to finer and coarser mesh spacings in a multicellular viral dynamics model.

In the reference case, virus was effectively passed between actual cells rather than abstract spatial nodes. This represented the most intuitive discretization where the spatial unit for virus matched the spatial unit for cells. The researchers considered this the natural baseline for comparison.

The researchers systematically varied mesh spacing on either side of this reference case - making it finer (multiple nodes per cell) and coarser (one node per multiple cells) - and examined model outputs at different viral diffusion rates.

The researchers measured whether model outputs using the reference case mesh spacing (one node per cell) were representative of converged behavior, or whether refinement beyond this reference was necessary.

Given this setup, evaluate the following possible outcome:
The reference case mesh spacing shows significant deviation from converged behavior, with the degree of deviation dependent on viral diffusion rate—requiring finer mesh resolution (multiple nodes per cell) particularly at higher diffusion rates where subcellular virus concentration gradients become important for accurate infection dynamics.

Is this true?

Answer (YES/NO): NO